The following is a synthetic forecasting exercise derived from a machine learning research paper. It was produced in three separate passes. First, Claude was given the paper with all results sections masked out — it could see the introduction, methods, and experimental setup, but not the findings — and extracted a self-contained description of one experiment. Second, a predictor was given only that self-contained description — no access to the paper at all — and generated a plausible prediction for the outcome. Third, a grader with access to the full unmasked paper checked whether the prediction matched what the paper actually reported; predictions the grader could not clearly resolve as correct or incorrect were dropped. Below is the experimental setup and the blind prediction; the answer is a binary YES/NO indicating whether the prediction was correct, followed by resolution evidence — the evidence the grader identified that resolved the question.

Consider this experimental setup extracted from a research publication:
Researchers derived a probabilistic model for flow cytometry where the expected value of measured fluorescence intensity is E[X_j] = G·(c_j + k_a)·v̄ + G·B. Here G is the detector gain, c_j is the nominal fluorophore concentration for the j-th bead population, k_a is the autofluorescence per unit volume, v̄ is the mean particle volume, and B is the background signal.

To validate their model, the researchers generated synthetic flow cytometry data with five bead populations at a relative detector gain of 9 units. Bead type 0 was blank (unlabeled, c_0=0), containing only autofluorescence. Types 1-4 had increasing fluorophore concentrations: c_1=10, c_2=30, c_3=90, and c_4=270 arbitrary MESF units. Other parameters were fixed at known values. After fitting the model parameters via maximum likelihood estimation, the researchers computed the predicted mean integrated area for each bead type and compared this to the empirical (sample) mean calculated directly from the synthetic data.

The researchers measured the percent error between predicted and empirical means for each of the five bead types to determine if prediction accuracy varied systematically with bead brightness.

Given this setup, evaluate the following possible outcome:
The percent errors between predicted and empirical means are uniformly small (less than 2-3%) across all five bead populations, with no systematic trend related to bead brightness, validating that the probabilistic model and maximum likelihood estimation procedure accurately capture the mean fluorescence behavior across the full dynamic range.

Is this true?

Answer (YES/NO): YES